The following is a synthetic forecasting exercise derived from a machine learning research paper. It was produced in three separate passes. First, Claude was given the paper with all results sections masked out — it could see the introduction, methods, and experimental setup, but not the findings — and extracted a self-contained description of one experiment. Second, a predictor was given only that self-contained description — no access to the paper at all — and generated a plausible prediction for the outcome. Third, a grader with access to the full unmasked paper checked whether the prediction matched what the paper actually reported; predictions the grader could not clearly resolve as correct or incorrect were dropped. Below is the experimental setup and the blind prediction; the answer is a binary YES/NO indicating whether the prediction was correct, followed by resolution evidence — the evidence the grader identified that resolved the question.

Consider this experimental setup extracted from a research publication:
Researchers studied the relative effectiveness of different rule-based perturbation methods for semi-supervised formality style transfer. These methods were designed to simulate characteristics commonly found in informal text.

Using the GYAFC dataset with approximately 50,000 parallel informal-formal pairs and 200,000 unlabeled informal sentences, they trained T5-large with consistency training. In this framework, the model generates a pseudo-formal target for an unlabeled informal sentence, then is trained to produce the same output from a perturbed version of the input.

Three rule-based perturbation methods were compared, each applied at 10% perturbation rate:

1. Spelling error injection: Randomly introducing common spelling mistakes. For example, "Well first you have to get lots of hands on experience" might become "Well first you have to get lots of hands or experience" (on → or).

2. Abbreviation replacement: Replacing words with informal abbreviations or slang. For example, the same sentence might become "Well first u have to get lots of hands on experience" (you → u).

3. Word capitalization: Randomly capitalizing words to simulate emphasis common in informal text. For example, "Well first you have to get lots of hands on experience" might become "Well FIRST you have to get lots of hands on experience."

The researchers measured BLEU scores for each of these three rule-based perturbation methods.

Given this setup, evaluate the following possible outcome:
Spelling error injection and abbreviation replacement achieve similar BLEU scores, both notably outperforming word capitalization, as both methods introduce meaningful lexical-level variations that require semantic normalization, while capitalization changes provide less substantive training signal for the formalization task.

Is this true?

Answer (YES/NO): NO